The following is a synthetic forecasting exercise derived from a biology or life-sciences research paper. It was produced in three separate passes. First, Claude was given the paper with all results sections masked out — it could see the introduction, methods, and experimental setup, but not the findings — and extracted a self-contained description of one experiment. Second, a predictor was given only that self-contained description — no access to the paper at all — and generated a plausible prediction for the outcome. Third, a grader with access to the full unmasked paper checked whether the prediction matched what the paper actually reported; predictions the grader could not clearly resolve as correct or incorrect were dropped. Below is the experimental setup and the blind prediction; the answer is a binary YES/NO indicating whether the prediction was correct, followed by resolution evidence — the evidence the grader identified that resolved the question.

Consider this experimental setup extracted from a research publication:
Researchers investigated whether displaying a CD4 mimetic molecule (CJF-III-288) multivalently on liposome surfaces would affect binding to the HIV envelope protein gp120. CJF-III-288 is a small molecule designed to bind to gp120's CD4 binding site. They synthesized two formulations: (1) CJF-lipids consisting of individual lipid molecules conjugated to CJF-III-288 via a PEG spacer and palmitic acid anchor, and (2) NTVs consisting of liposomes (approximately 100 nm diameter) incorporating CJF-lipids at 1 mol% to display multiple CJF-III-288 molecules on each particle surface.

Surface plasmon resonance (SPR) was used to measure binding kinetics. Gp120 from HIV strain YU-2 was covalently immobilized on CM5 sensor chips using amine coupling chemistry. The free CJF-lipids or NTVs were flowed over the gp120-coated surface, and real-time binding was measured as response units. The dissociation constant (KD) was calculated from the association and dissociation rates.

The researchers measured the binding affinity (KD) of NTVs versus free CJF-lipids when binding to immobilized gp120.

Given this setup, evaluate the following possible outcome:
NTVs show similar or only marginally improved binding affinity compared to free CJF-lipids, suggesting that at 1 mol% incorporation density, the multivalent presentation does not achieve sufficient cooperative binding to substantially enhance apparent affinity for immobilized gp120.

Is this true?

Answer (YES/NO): NO